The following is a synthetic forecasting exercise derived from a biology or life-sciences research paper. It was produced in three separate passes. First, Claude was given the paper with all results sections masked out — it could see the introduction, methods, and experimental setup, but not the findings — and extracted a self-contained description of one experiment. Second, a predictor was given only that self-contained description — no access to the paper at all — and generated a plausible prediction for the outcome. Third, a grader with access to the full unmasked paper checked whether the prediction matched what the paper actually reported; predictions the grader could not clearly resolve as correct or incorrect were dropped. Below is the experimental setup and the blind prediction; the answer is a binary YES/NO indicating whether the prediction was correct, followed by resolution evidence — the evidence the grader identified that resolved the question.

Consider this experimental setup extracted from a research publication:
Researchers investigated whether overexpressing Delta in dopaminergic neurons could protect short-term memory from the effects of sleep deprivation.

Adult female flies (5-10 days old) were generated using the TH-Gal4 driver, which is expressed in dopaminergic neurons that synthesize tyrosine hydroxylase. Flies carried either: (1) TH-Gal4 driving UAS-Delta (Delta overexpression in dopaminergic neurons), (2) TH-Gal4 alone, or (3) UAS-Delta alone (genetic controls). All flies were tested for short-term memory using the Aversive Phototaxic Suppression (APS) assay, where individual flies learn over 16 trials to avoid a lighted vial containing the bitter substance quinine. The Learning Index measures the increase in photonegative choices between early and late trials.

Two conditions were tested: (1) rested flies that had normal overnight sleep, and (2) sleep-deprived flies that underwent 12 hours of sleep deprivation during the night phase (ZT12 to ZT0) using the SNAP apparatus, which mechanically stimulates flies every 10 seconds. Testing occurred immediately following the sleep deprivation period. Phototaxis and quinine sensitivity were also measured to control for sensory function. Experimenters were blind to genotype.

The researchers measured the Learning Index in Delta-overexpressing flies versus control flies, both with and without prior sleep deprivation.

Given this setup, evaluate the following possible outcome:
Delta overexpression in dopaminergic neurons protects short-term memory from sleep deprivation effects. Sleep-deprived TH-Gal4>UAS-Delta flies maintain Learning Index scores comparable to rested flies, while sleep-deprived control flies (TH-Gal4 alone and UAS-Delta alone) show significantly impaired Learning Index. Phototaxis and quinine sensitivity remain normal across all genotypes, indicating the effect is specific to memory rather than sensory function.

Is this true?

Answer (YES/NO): YES